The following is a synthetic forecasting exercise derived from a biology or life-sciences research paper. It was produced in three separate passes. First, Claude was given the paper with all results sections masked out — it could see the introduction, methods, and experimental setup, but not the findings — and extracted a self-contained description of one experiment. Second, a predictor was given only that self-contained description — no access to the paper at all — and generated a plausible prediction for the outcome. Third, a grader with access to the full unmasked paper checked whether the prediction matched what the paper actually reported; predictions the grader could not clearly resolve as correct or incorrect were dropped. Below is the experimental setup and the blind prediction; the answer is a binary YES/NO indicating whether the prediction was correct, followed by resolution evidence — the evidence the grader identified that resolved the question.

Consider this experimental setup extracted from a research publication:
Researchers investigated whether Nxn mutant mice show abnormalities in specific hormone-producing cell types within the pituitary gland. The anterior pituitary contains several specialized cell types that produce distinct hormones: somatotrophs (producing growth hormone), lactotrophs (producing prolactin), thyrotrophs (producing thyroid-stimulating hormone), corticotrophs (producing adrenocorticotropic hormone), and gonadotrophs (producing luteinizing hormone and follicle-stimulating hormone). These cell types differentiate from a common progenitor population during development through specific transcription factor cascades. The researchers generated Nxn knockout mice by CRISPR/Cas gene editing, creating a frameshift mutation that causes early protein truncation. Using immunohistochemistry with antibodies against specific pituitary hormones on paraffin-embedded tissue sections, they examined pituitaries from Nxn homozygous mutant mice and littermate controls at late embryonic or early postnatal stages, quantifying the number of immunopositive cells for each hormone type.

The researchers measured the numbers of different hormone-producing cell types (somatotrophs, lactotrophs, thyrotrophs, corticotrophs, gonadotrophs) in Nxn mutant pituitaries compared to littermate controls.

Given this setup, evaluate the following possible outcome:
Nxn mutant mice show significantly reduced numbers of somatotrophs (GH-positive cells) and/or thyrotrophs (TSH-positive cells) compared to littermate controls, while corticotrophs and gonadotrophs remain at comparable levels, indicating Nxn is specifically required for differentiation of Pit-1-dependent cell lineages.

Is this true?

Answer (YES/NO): NO